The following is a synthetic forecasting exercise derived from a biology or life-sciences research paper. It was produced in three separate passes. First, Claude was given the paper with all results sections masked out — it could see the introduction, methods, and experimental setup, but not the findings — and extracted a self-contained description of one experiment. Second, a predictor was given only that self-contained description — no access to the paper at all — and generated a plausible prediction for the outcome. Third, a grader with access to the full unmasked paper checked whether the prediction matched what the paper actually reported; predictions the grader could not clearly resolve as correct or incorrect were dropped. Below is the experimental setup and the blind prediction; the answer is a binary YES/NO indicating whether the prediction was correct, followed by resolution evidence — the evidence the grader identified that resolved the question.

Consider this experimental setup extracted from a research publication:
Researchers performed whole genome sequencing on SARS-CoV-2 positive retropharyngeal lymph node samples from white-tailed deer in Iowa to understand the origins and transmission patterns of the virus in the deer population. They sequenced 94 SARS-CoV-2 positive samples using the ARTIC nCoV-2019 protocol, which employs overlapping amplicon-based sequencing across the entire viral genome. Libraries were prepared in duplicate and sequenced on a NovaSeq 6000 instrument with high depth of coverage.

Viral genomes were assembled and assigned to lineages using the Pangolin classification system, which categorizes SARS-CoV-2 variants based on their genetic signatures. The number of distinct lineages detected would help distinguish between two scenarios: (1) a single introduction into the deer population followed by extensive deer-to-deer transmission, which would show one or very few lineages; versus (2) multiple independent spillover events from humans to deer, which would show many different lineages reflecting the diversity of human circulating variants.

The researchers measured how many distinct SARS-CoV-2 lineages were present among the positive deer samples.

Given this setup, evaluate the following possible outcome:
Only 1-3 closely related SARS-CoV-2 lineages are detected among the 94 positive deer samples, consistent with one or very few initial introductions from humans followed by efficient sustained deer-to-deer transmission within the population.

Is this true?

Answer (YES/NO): NO